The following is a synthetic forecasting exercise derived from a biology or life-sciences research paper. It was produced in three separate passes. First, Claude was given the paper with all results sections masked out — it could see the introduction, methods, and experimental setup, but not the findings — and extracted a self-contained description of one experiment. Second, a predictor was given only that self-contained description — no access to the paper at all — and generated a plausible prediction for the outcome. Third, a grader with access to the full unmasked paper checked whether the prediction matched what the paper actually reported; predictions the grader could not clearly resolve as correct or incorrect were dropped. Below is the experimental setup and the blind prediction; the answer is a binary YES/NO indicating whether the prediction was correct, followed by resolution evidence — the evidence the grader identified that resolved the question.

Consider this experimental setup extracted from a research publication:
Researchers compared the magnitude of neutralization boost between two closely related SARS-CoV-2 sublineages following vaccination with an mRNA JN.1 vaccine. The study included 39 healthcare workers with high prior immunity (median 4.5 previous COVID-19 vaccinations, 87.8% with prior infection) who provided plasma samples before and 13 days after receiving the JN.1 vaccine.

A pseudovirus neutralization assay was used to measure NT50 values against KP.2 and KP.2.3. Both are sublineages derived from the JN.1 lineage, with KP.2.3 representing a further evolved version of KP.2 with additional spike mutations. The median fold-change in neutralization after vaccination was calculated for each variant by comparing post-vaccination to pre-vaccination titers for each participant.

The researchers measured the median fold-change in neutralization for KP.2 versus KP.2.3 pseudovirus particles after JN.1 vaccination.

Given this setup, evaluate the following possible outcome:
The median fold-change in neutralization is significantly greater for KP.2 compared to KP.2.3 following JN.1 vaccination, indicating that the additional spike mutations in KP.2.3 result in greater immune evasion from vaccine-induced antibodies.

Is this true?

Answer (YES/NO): NO